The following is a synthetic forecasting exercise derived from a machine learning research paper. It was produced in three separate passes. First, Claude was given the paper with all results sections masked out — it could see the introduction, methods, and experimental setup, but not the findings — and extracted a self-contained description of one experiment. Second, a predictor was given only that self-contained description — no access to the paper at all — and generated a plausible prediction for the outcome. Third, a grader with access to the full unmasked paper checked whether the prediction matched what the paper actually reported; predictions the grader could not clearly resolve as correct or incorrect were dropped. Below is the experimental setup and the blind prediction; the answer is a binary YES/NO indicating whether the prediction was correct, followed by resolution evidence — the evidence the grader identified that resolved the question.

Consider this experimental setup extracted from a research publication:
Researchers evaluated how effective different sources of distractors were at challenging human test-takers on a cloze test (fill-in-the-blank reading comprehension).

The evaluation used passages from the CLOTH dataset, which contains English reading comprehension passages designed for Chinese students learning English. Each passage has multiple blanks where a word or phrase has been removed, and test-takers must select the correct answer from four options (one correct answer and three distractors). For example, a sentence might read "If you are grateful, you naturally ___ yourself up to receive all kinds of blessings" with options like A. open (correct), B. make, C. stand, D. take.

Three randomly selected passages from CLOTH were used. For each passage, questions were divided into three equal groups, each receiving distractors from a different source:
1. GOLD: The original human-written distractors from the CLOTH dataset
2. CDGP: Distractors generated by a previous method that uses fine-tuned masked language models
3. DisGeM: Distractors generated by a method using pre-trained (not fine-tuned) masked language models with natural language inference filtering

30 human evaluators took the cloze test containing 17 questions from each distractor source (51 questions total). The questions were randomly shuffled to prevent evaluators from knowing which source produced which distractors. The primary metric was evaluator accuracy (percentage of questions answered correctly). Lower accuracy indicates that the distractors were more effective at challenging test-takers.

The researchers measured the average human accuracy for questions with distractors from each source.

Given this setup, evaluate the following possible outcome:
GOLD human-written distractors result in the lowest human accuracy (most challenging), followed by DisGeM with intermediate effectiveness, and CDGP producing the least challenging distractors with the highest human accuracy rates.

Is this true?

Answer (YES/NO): NO